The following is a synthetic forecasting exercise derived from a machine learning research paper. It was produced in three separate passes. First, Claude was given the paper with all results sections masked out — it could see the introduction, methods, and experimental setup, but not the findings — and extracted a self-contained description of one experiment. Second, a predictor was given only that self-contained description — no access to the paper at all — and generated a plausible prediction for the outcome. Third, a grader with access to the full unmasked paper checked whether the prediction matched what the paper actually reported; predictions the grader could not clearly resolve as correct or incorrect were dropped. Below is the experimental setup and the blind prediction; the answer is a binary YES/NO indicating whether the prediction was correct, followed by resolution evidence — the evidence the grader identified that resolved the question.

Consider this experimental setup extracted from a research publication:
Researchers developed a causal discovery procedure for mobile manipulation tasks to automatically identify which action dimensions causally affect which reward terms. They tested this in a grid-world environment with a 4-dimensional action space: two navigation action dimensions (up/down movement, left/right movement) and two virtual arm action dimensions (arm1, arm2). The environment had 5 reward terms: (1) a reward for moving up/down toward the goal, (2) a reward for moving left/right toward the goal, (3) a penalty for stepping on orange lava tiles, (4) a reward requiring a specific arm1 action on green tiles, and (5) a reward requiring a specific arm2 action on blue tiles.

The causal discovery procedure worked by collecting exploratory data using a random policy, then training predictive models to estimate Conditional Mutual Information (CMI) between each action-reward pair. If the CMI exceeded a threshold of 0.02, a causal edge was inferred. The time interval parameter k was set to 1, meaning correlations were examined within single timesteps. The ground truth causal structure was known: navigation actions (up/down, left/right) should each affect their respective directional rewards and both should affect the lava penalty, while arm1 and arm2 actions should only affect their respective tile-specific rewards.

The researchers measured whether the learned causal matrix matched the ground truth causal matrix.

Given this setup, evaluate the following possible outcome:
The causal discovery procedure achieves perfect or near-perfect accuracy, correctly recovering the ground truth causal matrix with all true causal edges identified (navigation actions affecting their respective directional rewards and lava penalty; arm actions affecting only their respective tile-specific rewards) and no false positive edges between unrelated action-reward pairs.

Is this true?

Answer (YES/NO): YES